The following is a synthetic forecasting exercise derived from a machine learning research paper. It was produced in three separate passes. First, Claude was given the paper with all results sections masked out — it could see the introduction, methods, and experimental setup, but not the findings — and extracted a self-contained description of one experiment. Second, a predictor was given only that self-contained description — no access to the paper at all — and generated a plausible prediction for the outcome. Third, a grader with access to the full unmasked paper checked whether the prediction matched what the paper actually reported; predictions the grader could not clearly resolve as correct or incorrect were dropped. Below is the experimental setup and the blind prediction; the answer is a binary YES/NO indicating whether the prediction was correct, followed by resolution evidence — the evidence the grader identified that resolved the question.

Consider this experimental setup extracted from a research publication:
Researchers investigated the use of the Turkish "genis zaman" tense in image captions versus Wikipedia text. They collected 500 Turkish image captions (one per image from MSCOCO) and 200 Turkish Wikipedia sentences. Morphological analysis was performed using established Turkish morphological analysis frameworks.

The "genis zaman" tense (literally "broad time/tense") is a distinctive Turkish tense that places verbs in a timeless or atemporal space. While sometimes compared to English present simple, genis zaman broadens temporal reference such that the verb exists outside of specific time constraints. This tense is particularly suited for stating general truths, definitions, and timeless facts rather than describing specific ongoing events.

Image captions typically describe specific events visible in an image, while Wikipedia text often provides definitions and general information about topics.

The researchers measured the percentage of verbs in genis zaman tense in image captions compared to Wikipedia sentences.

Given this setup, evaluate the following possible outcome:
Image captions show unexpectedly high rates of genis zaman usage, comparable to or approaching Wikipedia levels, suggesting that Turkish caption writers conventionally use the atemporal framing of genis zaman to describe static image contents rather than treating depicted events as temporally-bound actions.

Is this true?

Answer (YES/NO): NO